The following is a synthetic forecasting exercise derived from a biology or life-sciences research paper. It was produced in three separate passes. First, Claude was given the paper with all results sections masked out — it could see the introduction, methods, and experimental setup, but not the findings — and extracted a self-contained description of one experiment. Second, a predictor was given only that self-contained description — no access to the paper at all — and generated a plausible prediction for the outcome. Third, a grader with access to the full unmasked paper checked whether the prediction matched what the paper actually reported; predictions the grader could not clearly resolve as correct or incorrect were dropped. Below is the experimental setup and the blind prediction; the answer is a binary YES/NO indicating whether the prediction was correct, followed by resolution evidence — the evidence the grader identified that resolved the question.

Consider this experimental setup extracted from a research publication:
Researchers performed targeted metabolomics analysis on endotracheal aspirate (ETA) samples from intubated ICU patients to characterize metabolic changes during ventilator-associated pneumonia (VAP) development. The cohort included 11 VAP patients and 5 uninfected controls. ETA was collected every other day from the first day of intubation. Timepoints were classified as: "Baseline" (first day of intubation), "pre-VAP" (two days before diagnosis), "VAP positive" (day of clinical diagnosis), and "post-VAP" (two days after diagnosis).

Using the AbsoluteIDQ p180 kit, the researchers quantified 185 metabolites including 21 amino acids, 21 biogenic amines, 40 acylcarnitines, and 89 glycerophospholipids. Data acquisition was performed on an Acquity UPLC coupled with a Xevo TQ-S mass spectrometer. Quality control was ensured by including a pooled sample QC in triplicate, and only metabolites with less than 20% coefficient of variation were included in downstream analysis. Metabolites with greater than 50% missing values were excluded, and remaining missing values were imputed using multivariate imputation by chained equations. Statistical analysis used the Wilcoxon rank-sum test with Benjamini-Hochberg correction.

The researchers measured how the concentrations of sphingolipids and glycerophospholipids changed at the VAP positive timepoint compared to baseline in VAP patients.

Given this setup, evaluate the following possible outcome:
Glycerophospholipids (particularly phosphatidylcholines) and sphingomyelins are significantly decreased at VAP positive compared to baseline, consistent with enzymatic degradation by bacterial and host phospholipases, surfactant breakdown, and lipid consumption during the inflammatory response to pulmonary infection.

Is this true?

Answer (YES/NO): NO